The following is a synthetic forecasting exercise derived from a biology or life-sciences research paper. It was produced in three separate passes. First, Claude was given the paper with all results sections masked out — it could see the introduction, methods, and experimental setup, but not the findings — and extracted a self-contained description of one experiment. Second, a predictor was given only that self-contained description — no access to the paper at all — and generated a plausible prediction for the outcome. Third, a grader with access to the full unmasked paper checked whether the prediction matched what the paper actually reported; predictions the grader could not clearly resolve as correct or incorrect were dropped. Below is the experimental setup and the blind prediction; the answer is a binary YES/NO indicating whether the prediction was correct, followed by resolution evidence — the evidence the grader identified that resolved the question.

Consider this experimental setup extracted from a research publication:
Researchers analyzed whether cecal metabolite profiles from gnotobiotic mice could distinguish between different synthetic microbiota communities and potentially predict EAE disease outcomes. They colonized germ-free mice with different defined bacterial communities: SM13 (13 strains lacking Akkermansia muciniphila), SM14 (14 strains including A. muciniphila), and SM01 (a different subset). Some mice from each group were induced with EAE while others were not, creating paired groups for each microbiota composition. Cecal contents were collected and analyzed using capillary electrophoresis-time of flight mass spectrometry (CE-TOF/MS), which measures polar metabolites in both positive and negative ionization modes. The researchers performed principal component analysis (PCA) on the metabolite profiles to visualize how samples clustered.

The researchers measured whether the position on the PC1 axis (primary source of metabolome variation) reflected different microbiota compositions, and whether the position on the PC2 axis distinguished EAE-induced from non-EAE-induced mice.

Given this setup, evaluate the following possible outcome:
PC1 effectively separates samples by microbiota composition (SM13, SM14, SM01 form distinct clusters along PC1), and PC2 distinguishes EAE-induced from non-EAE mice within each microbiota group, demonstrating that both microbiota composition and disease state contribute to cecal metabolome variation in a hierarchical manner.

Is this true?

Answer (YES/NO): YES